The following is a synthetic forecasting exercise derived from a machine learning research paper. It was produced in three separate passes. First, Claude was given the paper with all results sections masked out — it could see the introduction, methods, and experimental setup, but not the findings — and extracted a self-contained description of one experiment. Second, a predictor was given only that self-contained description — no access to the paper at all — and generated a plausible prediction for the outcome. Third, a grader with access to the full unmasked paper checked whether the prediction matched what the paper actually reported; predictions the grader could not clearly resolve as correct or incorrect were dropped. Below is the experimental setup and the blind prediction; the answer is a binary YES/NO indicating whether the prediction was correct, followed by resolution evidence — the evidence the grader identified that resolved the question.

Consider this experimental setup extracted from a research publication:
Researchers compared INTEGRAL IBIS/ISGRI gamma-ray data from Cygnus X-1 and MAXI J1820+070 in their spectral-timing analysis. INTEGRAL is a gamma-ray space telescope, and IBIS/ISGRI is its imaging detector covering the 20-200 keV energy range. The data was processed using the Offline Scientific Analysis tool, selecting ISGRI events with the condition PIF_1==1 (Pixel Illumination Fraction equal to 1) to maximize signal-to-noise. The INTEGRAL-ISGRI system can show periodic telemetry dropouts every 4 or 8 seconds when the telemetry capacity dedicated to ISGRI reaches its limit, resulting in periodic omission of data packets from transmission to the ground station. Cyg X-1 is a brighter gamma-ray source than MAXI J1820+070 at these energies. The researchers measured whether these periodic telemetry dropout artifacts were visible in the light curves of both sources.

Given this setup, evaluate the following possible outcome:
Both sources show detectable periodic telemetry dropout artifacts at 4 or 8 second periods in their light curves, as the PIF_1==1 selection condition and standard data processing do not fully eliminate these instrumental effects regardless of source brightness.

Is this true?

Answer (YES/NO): NO